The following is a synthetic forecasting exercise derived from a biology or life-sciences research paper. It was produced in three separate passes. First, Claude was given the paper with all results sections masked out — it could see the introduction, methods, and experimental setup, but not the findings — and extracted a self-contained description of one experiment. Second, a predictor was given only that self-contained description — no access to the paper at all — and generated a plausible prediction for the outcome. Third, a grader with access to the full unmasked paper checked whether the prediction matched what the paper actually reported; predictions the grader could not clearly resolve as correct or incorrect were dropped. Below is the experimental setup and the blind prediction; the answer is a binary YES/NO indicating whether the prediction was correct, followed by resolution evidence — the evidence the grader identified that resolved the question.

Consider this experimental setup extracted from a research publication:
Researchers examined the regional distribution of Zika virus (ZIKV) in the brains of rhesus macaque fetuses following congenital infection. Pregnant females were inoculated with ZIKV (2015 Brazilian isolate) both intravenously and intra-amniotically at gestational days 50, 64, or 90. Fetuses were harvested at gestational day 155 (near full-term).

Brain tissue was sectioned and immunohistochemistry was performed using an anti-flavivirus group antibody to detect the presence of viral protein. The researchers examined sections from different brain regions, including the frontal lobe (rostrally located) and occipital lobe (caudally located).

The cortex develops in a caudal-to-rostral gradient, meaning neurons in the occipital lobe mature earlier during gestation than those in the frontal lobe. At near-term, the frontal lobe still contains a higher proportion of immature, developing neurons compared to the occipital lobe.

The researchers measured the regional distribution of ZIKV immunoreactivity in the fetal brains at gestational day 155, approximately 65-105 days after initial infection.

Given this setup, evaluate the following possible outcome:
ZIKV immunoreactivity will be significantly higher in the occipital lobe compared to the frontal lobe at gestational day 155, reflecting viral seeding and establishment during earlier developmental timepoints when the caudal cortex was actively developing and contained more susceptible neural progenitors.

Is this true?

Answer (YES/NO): NO